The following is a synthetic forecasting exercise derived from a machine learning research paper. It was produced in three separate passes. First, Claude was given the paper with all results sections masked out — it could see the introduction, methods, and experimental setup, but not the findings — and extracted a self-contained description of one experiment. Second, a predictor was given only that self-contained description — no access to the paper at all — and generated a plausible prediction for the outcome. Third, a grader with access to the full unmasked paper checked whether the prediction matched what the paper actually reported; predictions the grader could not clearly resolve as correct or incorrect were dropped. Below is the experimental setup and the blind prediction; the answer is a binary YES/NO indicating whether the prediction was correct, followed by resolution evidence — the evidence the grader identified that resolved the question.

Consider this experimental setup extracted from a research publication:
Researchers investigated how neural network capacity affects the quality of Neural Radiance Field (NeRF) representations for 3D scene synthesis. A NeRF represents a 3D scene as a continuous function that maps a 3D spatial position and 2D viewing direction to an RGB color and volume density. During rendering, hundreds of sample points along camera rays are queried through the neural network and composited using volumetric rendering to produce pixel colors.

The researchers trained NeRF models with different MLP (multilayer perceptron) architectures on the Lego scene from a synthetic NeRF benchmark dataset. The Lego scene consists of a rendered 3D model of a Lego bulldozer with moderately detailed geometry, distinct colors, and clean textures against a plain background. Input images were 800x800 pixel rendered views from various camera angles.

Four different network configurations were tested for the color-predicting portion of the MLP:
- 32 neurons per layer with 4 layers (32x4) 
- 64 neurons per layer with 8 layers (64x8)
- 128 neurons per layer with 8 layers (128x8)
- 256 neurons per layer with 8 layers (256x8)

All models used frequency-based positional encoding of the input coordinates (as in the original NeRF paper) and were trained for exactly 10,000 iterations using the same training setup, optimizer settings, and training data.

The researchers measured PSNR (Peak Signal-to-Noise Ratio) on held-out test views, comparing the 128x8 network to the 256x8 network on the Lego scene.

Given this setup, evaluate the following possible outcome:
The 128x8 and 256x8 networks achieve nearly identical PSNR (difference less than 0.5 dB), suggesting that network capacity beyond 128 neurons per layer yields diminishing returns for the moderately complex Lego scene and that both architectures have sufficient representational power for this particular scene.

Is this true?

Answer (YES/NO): YES